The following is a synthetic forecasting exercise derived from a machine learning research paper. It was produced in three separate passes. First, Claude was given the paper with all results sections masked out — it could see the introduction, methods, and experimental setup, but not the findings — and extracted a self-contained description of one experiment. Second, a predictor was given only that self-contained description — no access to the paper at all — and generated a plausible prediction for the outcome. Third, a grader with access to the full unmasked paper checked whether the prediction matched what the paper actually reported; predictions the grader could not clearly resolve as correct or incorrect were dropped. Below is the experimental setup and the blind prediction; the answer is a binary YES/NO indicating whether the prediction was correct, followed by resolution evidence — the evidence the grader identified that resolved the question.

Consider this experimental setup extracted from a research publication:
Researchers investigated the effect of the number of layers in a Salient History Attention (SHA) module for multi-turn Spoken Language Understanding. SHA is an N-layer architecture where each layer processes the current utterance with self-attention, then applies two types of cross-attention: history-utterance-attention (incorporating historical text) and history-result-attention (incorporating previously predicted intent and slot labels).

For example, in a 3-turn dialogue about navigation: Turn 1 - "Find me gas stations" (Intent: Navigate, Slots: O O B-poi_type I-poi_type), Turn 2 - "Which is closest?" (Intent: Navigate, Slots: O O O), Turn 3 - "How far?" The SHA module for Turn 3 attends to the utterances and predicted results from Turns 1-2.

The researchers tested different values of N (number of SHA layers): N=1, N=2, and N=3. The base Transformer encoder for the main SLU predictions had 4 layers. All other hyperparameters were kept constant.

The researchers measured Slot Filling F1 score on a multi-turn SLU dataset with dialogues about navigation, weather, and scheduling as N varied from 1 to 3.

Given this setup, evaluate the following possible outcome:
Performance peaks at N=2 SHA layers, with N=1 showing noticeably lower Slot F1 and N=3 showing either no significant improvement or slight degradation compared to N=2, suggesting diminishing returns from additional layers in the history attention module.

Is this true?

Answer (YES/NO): NO